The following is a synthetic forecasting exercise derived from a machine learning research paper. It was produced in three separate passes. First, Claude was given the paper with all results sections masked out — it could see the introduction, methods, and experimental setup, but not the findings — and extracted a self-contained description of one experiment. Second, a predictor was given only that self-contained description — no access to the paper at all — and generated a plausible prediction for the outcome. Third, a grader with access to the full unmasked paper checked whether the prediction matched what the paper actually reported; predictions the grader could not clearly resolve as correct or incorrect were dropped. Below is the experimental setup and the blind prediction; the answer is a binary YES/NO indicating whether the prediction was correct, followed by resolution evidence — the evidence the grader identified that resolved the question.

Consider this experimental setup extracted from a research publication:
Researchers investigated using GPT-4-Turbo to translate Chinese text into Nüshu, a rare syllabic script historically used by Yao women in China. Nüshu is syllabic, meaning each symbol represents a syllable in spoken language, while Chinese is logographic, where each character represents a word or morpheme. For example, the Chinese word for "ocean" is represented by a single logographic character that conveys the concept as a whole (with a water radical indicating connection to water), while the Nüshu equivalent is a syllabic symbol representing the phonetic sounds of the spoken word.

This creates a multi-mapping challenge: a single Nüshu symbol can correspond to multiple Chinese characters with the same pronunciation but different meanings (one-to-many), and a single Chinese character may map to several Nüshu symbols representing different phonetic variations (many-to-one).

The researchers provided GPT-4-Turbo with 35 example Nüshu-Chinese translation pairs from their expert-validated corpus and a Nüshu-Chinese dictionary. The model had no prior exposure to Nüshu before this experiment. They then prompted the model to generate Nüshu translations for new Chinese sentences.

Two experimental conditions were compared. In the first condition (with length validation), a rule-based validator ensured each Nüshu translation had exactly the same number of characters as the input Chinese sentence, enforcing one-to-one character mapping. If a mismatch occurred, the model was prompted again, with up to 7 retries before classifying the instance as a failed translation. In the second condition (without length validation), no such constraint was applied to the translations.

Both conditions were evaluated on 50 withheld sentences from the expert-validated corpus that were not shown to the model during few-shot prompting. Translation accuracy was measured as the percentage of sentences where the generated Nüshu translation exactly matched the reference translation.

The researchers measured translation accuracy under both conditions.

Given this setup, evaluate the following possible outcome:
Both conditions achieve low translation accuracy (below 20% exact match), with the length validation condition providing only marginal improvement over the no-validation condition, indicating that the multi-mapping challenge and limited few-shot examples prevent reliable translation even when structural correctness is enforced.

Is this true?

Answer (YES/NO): NO